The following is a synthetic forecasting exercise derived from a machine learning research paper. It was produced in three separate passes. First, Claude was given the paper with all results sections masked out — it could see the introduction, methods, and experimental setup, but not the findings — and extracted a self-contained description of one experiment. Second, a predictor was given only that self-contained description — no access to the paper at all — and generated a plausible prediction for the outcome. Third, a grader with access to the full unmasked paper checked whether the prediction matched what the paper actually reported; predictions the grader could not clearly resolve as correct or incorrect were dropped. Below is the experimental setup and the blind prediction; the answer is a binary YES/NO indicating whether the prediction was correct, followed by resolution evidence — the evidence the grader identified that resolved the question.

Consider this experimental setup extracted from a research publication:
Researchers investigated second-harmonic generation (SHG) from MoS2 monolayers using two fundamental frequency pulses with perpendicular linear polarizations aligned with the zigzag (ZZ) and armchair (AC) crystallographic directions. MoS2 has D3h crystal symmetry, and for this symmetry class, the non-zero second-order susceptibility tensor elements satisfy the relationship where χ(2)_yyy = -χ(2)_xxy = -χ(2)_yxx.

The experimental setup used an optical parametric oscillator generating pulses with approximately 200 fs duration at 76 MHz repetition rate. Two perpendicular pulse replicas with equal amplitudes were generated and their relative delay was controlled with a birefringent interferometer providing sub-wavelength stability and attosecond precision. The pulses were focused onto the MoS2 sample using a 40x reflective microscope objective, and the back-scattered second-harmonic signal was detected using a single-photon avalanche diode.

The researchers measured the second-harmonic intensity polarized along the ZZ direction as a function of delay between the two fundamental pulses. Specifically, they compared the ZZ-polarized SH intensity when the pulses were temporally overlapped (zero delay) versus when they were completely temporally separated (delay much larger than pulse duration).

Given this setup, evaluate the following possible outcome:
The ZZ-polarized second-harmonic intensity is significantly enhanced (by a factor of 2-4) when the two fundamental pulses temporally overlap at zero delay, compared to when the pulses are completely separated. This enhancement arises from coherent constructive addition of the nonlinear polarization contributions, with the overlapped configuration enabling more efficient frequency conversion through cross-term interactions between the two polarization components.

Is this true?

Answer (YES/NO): NO